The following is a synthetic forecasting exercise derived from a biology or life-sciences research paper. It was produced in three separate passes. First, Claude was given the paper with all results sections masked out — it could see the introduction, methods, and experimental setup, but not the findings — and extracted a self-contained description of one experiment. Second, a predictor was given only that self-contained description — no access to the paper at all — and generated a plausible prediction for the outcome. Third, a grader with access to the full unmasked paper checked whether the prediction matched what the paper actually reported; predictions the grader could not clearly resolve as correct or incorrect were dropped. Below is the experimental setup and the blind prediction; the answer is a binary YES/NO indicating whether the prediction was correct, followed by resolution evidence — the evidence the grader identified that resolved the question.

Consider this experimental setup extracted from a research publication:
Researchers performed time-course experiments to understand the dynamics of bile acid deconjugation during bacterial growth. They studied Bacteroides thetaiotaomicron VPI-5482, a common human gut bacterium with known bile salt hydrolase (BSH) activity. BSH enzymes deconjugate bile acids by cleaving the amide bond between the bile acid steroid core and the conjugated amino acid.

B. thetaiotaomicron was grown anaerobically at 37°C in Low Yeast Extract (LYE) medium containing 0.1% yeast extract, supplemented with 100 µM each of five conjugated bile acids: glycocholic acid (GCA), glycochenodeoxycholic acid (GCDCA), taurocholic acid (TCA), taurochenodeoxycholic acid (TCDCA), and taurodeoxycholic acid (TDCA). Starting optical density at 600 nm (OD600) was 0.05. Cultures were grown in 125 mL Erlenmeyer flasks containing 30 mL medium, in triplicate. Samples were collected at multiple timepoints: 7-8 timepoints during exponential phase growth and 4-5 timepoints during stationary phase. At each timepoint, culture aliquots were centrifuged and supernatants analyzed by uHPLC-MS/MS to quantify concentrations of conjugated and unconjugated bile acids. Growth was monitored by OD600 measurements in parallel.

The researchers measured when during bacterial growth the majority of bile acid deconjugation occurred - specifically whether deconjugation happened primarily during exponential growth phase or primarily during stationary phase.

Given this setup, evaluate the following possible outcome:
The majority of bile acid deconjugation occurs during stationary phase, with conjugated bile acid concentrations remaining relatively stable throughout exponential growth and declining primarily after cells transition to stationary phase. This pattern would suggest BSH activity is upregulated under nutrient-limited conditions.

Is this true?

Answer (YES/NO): NO